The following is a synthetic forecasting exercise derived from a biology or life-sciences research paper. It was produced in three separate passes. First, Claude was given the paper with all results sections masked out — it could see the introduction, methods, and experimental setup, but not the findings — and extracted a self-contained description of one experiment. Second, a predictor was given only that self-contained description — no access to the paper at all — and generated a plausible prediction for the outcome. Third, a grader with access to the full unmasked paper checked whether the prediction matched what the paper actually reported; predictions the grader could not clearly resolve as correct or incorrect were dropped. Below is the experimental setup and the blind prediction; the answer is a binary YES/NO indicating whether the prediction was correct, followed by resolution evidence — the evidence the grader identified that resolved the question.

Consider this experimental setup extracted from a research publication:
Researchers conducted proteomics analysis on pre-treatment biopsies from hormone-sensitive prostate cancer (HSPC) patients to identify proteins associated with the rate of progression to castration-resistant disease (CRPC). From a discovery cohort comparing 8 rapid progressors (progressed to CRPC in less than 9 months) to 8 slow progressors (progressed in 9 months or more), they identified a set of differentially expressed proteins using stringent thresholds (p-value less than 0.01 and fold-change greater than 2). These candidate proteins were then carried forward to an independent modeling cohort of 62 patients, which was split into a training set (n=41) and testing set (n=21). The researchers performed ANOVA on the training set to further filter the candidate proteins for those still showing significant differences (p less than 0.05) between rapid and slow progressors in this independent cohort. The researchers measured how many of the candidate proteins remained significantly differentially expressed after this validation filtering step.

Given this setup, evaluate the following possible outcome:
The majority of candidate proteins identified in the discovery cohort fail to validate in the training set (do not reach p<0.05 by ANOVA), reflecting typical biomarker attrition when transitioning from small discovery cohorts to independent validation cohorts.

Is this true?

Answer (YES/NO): YES